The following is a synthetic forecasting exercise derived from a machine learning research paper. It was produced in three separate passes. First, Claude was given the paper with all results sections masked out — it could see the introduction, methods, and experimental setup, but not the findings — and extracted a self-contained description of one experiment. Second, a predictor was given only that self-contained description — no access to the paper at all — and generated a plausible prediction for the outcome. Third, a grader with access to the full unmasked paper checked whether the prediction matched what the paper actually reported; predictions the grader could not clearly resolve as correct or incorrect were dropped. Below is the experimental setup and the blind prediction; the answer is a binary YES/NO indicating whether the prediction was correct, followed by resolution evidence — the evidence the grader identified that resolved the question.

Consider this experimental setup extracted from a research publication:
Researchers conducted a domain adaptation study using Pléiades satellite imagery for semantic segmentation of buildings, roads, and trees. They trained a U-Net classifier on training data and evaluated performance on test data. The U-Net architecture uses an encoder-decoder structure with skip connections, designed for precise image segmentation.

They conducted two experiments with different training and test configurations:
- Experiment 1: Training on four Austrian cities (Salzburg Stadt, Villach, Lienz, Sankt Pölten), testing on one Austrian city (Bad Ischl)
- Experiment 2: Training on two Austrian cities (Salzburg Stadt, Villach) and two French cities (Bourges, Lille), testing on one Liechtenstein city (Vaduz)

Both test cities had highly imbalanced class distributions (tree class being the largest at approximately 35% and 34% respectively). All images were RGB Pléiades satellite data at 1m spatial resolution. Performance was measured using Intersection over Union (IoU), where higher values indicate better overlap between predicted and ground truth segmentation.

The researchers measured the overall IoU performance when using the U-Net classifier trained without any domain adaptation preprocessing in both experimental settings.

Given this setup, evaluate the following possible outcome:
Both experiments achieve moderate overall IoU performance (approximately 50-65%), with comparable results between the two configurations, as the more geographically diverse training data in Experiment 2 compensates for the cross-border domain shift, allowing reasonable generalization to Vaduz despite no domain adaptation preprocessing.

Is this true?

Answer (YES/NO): NO